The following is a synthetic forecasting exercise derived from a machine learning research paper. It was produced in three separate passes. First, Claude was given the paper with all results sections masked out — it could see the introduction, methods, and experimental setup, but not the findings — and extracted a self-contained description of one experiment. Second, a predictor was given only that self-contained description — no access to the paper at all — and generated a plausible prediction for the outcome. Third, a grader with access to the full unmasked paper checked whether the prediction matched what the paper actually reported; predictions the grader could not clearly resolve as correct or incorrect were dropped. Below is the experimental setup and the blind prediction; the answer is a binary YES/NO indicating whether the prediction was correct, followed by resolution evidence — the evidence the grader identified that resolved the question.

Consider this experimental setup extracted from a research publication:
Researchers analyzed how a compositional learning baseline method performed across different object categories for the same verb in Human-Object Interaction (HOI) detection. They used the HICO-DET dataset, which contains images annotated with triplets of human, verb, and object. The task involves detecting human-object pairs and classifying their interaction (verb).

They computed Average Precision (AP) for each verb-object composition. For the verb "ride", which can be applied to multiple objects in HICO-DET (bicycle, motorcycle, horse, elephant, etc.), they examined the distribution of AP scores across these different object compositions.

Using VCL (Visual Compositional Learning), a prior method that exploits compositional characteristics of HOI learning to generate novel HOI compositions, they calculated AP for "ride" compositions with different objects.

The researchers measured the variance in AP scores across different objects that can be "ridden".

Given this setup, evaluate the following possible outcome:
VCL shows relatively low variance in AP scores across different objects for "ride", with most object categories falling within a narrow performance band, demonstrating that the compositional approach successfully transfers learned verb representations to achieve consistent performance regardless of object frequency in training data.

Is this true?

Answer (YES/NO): NO